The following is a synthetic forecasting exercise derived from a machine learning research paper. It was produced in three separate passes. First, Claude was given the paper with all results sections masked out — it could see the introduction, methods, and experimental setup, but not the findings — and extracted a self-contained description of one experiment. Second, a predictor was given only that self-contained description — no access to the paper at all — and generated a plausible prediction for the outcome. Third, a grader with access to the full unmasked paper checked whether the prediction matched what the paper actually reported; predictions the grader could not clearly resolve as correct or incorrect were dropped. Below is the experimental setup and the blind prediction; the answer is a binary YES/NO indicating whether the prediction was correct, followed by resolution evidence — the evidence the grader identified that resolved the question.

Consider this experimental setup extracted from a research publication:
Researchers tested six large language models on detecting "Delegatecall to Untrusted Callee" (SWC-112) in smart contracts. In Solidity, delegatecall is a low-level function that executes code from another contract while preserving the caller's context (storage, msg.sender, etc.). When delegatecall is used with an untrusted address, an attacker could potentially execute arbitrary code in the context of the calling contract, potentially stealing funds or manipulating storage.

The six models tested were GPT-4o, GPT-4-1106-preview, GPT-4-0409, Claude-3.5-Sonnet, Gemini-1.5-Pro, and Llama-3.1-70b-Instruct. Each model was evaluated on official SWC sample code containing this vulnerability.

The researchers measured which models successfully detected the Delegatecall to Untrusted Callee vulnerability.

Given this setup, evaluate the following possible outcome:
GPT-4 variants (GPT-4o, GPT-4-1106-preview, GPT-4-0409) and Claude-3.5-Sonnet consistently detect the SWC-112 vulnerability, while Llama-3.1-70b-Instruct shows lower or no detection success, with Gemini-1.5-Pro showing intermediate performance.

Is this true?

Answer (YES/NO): NO